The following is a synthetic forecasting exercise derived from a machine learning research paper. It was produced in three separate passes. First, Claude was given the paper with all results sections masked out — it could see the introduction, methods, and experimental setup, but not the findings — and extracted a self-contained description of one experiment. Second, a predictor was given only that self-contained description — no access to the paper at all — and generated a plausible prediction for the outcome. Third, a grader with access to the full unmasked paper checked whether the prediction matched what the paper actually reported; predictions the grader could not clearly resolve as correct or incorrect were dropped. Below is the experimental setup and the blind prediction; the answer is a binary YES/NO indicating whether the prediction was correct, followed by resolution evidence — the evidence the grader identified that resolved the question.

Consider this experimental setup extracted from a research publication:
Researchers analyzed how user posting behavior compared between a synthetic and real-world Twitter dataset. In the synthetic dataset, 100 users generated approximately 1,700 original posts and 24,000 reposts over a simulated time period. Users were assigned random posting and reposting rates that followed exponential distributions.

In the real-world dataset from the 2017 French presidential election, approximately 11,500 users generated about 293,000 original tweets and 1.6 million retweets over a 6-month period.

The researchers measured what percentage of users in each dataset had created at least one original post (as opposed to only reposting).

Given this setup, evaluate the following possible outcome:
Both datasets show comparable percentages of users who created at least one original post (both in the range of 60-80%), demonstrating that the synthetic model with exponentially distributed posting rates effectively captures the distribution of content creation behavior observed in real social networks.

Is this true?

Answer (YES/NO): NO